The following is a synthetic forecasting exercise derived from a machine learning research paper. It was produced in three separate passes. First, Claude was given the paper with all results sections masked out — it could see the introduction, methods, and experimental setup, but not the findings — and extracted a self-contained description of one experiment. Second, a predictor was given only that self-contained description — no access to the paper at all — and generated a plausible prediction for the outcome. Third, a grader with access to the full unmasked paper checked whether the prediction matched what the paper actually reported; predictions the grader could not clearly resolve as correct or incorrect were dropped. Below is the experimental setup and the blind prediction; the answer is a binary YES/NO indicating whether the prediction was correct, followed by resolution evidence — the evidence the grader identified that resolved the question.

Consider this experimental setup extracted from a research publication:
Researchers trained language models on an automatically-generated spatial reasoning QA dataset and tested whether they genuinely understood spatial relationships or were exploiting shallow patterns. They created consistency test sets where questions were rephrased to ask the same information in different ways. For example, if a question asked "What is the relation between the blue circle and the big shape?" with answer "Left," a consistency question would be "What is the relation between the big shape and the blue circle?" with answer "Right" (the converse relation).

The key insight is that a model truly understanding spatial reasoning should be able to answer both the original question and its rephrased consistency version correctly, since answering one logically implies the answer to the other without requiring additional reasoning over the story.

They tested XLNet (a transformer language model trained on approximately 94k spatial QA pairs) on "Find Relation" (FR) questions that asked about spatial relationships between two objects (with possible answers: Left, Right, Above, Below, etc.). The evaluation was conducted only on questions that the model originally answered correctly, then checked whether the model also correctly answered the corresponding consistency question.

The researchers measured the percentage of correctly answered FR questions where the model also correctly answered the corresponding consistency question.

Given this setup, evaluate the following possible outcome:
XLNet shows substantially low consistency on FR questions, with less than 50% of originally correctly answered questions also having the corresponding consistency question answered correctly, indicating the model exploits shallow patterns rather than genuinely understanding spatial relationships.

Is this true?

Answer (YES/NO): NO